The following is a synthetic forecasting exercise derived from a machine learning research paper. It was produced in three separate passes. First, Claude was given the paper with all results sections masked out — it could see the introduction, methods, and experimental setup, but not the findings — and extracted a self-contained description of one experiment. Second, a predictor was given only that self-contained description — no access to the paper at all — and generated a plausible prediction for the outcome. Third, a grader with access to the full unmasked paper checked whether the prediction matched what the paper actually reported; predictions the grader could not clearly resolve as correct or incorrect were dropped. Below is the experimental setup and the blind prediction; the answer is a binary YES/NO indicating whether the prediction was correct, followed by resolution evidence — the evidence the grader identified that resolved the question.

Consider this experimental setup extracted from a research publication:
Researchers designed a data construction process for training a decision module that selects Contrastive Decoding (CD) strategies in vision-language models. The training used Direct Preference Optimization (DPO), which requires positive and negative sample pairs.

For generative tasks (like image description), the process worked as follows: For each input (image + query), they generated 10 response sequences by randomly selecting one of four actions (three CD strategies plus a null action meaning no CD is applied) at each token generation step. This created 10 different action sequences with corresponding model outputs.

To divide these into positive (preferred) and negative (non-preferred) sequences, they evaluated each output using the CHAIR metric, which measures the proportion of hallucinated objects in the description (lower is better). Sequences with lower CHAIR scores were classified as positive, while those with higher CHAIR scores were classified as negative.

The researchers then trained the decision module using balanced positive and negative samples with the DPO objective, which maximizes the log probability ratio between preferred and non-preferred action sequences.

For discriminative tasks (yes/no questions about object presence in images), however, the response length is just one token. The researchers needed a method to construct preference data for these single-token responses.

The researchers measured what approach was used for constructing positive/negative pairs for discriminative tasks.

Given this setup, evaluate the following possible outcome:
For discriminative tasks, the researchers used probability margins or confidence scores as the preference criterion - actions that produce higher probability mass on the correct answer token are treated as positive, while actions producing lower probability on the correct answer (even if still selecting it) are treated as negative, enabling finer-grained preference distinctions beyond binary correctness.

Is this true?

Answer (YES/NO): YES